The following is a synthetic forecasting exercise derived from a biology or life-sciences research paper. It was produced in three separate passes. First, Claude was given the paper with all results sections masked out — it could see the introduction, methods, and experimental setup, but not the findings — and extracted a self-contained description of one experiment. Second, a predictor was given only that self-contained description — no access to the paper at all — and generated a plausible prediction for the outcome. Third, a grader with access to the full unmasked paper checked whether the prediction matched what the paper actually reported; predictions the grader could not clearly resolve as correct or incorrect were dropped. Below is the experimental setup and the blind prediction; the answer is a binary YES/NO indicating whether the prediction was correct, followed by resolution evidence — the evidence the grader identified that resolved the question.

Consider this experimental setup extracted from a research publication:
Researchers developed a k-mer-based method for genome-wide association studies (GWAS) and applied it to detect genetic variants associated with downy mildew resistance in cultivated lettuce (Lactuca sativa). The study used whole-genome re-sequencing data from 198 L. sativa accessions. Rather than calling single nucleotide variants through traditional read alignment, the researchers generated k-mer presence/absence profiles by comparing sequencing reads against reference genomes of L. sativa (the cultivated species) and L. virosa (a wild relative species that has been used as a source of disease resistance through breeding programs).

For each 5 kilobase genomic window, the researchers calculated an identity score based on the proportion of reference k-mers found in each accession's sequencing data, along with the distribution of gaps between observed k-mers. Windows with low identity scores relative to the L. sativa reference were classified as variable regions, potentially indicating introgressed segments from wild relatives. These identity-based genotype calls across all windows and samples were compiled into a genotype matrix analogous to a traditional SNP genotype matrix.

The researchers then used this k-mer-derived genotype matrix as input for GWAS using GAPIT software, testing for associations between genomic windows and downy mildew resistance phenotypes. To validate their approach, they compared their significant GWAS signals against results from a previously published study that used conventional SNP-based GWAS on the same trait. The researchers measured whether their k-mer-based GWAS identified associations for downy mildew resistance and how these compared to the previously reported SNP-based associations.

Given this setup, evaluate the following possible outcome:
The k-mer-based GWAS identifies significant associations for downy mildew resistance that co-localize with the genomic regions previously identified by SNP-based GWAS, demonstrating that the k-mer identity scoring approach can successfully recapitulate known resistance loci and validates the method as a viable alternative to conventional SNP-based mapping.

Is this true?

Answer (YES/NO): YES